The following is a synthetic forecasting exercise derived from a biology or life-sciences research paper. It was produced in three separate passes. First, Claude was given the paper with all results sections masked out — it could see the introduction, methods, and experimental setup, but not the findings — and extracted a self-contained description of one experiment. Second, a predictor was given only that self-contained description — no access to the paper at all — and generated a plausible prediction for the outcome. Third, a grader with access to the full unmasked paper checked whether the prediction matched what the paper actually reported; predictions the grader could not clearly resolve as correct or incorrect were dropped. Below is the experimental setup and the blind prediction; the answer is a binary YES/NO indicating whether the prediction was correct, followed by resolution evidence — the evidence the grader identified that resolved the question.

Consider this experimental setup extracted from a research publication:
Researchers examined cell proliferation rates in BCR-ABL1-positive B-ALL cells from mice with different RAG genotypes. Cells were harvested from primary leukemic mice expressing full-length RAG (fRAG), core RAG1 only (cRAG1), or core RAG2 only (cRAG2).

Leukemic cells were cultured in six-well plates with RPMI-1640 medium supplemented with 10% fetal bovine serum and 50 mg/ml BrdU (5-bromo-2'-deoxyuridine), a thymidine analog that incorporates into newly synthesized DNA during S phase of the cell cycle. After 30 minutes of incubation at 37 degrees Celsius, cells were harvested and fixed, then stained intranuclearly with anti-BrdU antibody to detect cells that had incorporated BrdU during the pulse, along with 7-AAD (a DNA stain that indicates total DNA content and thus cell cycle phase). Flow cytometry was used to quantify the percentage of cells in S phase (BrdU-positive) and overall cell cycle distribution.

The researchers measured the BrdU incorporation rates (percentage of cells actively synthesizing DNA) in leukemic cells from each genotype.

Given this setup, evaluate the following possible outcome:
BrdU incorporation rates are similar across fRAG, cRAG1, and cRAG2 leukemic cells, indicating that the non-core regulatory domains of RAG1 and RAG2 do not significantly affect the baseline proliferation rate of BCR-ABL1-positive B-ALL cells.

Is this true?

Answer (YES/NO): NO